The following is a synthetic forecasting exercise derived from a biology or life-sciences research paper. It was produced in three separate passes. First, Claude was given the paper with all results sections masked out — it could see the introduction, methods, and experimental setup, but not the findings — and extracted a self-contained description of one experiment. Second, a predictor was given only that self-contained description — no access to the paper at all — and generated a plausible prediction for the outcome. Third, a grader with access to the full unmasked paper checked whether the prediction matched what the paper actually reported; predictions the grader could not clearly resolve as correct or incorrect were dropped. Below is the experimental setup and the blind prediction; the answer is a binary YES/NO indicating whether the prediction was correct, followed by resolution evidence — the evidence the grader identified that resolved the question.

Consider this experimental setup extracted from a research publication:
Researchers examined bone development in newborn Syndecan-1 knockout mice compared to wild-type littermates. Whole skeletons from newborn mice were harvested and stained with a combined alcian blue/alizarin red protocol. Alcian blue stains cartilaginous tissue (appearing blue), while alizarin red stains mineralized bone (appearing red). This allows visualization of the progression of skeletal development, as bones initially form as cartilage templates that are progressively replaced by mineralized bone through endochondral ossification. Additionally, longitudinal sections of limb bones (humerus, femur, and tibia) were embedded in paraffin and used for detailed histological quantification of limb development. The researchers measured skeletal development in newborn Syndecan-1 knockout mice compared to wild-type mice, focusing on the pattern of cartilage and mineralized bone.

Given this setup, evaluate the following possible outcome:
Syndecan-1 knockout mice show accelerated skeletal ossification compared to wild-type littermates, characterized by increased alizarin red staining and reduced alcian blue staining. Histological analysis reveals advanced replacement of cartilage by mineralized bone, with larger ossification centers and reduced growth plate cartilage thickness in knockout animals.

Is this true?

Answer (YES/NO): NO